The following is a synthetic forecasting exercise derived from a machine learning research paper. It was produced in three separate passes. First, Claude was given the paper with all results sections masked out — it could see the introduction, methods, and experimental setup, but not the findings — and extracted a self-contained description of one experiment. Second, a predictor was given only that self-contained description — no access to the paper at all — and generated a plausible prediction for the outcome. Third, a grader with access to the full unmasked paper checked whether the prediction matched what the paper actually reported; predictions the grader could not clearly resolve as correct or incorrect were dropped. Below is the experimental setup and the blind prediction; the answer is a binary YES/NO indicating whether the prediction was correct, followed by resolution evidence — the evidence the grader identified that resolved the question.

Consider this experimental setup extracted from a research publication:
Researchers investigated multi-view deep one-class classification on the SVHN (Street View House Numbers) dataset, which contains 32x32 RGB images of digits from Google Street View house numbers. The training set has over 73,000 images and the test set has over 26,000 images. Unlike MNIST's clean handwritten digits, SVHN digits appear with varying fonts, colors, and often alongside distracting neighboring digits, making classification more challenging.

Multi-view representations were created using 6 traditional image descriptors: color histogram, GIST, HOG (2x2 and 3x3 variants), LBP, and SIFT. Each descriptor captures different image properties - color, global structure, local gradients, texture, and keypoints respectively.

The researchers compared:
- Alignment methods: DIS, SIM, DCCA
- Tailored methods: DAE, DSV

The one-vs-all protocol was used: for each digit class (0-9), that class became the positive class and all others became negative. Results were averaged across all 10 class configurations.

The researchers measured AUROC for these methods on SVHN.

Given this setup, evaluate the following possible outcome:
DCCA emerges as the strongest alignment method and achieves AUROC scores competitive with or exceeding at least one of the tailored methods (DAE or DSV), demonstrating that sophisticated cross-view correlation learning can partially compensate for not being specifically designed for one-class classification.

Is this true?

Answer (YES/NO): YES